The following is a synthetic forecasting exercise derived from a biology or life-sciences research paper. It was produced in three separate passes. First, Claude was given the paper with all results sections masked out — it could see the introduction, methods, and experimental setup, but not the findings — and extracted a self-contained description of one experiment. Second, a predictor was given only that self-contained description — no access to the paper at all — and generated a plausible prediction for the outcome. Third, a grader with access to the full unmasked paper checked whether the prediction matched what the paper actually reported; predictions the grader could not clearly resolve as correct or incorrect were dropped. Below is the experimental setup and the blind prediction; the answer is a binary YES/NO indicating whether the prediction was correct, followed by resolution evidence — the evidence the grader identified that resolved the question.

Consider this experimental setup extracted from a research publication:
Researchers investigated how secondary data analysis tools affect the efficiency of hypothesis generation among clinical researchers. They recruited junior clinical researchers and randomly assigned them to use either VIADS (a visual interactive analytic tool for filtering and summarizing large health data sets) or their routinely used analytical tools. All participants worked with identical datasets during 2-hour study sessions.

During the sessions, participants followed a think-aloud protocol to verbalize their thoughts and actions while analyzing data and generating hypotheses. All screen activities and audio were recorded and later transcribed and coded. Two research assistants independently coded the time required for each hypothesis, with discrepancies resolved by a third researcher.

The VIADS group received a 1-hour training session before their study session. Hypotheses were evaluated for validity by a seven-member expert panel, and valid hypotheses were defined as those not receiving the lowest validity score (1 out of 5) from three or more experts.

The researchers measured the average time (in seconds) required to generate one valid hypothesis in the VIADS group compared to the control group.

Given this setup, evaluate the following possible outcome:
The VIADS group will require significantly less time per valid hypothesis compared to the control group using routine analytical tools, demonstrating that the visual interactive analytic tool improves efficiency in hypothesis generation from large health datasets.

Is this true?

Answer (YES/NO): NO